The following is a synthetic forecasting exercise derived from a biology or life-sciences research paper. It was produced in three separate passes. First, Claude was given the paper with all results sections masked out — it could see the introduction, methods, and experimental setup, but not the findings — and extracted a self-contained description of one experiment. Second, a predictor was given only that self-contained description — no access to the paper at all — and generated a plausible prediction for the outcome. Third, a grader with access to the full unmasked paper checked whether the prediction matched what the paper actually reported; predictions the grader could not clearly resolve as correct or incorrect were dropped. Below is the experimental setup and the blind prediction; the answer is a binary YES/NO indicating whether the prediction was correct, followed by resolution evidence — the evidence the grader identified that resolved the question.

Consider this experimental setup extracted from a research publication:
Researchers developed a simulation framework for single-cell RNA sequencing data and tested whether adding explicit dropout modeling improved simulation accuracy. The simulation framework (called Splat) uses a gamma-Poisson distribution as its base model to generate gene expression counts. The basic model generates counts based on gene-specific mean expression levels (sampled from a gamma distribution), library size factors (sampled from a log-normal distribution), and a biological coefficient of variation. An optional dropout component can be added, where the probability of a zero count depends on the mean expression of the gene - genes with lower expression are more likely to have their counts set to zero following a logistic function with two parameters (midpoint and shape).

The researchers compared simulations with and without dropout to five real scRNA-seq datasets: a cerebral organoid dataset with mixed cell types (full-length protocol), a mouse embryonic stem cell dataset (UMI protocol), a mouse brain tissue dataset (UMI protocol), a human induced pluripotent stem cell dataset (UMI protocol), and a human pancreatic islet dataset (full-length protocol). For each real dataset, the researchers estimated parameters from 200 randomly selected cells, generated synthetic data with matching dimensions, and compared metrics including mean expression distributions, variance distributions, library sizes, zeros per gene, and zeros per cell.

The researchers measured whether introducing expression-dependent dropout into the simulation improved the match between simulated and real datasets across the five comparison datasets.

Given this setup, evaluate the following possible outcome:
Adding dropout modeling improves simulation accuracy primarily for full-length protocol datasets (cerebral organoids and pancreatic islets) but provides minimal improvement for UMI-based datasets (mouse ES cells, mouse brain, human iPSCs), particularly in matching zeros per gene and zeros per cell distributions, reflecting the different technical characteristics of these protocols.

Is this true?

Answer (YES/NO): NO